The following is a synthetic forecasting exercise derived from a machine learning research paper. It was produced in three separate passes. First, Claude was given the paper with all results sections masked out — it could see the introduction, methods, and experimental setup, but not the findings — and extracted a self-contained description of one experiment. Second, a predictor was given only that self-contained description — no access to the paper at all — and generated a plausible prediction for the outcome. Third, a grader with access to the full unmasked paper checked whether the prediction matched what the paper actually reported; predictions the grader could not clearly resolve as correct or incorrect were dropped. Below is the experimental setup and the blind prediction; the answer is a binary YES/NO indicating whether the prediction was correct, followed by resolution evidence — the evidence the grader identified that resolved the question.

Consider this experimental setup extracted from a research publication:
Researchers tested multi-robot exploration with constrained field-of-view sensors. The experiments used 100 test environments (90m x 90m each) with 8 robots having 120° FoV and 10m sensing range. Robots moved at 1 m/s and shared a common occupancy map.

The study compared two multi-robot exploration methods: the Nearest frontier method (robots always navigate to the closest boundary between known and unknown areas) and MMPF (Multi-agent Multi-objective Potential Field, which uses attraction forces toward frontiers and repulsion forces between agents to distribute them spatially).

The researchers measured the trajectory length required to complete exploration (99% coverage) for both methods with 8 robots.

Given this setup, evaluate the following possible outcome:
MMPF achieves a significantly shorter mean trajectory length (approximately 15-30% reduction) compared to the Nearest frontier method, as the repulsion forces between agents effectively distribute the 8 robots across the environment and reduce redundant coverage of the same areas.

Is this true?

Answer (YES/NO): NO